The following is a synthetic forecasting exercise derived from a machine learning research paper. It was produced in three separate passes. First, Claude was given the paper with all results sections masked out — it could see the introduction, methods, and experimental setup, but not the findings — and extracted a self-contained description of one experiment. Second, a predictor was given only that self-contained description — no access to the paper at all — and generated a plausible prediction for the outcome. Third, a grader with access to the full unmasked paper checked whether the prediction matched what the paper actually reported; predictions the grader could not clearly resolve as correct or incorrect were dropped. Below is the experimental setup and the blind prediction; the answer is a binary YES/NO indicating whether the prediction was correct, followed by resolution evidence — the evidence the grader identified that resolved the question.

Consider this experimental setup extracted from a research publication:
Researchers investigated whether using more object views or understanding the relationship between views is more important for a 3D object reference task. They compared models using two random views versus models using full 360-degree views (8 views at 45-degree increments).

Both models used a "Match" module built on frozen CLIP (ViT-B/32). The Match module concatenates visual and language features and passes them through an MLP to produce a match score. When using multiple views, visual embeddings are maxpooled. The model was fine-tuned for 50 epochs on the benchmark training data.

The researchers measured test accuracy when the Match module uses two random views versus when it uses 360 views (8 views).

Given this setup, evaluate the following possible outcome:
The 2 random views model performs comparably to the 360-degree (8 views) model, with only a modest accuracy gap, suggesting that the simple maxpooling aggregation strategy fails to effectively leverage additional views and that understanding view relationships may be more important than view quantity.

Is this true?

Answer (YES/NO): YES